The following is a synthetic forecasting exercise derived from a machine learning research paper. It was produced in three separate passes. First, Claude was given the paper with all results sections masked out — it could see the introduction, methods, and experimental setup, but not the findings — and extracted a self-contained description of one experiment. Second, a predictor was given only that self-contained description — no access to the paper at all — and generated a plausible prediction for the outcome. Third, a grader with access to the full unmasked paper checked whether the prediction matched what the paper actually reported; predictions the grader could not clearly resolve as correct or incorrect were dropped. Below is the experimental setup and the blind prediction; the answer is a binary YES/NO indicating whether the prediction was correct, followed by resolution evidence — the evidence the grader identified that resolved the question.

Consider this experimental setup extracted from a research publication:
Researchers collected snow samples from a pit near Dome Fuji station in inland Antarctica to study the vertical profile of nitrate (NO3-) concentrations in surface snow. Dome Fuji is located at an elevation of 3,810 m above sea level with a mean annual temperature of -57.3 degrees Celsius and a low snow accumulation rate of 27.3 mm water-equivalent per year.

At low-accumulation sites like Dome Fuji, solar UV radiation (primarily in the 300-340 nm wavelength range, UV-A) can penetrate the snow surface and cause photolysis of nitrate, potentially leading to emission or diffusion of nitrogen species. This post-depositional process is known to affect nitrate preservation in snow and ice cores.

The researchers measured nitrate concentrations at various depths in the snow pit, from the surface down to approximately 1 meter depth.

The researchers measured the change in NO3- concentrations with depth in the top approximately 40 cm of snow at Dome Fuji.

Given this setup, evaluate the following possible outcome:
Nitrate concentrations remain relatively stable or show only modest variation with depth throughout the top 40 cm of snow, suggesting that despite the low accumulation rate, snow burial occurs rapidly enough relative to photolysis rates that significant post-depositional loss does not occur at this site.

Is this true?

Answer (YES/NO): NO